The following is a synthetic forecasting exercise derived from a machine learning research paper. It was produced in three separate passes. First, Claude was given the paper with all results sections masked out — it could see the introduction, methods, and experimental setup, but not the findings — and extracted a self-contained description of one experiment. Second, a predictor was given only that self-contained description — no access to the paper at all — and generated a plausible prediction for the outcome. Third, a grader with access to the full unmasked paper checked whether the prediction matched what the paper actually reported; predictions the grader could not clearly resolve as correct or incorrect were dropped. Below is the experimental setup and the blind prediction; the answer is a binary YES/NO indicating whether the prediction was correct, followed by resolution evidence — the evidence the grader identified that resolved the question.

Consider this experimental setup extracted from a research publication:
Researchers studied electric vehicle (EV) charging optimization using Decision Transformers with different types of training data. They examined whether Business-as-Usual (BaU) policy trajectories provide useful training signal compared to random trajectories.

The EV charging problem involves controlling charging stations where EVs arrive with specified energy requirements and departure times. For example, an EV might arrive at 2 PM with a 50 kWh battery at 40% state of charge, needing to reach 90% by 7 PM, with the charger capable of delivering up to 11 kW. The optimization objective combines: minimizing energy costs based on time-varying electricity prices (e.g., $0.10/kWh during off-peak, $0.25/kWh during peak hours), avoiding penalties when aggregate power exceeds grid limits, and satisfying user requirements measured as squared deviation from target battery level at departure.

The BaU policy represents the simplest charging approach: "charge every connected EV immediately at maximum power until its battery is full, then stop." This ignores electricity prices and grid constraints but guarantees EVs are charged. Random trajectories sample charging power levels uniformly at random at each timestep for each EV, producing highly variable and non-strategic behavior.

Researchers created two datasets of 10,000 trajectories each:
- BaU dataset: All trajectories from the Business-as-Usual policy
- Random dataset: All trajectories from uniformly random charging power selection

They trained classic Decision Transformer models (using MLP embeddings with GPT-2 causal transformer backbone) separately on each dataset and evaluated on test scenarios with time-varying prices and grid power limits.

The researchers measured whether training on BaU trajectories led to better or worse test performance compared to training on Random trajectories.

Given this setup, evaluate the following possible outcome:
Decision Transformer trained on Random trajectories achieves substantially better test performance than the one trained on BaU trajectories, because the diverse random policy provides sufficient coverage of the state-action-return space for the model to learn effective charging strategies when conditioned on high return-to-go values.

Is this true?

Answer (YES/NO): NO